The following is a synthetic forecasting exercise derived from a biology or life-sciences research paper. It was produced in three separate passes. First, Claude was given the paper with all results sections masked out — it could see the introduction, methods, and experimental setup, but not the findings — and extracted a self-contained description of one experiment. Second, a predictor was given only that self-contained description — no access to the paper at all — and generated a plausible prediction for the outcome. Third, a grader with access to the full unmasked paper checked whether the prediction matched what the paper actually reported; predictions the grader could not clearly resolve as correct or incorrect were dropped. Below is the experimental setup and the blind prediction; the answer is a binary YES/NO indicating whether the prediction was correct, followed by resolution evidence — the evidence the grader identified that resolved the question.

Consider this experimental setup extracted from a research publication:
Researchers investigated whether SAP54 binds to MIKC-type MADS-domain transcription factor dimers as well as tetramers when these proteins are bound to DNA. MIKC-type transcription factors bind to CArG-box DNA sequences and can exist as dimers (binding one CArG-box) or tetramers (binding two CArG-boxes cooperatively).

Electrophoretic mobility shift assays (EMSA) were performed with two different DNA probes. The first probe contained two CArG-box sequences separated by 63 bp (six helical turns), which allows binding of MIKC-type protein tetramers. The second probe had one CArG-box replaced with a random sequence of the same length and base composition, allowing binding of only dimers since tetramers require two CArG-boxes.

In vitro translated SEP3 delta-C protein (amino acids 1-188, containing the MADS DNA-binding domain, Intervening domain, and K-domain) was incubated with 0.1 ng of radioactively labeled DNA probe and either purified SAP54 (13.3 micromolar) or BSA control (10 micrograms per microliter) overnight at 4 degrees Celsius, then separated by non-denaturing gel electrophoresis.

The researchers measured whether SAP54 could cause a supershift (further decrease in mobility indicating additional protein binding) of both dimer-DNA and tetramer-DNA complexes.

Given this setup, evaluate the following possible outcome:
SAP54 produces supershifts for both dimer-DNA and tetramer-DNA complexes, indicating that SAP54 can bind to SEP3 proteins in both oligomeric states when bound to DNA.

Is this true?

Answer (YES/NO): NO